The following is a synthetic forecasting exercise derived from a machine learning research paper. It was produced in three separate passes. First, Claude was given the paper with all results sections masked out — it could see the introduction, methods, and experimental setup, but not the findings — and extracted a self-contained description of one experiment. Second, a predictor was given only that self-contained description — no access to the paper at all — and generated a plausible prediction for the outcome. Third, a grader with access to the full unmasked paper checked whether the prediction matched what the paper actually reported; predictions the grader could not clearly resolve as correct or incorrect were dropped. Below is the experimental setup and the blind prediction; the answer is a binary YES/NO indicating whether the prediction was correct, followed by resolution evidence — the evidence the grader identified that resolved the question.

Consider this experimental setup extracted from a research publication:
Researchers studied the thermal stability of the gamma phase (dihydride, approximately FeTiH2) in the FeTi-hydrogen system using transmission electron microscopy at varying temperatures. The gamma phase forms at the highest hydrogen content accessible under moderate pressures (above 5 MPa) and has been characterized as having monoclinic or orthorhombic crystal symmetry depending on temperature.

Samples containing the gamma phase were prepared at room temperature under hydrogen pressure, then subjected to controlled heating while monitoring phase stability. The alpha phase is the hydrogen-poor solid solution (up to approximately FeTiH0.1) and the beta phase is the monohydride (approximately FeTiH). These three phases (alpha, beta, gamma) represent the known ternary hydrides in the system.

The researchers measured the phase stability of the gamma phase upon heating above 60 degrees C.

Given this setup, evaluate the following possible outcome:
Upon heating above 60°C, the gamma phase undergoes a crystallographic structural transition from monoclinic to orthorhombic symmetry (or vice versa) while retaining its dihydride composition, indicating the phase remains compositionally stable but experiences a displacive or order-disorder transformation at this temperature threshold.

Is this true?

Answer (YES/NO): NO